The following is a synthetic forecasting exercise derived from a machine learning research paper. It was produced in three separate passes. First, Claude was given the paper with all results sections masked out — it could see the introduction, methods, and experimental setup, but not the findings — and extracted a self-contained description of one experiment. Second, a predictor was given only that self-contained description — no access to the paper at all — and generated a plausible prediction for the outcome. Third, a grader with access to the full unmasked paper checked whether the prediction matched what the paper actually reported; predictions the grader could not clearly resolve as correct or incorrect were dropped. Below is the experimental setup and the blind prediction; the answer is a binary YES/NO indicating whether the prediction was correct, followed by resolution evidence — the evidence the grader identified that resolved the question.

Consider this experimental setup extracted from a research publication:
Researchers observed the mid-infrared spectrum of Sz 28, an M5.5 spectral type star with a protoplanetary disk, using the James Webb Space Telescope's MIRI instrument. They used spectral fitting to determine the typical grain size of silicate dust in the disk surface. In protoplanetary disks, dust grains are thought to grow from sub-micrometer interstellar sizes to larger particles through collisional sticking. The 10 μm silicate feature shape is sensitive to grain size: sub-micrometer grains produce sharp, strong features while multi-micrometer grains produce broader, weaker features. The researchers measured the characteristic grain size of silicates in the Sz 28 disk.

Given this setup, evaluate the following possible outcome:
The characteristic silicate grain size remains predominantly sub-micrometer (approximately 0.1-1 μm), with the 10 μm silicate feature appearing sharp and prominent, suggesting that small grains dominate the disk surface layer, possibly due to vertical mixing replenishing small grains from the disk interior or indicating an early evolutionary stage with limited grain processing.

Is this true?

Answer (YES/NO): NO